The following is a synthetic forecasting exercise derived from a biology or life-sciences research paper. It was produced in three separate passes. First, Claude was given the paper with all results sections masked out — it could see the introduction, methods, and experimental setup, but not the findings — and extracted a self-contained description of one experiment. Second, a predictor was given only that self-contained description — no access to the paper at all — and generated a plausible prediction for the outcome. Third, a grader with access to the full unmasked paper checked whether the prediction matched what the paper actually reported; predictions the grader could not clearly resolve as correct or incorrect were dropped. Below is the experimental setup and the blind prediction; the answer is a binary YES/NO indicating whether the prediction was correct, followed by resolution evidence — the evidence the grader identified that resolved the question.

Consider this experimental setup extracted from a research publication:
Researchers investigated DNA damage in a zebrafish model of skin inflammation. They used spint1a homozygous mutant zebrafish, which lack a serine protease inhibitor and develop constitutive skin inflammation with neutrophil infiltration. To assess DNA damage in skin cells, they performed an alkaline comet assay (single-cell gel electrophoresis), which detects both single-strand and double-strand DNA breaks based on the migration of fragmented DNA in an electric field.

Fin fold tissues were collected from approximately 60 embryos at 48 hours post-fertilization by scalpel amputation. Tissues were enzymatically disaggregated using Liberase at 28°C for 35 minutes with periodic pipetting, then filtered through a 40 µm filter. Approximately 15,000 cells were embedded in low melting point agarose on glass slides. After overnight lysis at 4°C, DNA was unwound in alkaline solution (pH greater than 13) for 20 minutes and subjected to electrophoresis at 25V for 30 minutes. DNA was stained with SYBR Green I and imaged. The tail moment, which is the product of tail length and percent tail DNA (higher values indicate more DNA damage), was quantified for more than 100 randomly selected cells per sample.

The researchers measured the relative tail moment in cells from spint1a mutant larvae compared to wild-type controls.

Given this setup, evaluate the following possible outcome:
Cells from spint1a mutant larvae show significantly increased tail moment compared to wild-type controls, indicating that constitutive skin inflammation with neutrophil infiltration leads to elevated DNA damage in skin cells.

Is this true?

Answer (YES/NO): YES